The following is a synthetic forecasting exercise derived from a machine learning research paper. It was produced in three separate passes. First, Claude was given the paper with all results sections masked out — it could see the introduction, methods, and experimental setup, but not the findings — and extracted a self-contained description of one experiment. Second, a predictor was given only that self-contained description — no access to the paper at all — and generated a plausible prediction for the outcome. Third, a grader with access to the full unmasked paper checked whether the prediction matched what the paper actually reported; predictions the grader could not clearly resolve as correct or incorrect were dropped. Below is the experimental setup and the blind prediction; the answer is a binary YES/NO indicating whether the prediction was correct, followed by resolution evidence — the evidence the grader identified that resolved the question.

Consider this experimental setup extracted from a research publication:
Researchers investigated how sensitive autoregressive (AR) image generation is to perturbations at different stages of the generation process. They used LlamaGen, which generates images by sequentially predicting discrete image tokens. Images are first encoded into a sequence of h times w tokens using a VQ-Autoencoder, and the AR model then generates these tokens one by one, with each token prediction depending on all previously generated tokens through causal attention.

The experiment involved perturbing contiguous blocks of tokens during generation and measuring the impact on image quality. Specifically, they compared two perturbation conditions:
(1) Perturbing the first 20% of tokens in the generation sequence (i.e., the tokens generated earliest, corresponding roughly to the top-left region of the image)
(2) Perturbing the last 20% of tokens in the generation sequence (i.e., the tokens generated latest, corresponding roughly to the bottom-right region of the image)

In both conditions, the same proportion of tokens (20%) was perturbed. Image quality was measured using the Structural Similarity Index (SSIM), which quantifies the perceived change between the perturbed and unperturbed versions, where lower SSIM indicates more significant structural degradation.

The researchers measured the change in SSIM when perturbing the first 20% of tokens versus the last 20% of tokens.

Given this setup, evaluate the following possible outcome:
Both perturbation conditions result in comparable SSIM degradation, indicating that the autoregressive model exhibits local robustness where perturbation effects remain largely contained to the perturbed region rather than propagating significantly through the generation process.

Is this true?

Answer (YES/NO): NO